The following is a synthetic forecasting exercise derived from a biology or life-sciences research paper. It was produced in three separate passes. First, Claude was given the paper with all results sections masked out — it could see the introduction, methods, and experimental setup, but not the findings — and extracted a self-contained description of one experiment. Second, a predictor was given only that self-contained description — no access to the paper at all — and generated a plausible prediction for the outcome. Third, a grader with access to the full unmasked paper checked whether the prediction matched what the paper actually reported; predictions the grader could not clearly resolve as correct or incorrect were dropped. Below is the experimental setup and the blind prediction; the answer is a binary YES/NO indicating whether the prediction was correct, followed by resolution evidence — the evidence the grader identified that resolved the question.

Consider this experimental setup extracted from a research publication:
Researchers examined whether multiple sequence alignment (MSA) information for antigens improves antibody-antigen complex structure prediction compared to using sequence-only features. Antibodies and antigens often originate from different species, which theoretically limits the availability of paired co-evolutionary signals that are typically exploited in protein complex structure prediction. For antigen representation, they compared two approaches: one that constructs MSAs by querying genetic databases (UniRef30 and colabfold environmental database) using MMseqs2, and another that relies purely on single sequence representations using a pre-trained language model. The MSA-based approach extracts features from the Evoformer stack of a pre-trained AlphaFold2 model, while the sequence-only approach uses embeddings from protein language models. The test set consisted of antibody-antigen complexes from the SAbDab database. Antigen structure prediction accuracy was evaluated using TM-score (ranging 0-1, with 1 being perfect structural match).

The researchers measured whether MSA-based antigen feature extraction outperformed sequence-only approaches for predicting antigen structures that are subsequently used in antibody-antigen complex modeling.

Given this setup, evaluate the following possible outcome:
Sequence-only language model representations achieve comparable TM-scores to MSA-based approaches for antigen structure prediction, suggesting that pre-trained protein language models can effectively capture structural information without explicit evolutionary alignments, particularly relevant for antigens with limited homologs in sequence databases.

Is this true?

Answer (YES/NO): NO